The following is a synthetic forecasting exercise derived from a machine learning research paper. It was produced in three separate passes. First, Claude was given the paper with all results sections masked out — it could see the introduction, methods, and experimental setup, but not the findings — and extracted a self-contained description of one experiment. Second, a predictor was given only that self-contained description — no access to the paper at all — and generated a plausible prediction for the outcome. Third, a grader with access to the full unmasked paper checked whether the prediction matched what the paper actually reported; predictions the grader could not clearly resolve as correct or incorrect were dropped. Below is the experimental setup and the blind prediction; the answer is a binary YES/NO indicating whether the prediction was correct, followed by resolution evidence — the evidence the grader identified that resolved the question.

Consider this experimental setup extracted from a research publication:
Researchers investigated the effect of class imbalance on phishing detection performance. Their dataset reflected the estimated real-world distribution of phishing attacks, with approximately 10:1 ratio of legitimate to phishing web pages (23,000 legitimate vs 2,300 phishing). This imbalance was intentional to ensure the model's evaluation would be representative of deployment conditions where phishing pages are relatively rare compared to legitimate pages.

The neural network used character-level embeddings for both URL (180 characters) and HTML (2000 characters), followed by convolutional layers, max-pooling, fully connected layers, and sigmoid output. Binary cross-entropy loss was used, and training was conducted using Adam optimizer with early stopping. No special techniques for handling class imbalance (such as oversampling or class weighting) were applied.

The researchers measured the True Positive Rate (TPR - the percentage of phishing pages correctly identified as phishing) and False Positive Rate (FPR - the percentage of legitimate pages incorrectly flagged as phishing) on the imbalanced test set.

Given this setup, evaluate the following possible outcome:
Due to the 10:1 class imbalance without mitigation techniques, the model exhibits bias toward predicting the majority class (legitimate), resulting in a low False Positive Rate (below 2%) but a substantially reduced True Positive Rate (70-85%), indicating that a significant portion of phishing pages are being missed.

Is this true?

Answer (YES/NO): NO